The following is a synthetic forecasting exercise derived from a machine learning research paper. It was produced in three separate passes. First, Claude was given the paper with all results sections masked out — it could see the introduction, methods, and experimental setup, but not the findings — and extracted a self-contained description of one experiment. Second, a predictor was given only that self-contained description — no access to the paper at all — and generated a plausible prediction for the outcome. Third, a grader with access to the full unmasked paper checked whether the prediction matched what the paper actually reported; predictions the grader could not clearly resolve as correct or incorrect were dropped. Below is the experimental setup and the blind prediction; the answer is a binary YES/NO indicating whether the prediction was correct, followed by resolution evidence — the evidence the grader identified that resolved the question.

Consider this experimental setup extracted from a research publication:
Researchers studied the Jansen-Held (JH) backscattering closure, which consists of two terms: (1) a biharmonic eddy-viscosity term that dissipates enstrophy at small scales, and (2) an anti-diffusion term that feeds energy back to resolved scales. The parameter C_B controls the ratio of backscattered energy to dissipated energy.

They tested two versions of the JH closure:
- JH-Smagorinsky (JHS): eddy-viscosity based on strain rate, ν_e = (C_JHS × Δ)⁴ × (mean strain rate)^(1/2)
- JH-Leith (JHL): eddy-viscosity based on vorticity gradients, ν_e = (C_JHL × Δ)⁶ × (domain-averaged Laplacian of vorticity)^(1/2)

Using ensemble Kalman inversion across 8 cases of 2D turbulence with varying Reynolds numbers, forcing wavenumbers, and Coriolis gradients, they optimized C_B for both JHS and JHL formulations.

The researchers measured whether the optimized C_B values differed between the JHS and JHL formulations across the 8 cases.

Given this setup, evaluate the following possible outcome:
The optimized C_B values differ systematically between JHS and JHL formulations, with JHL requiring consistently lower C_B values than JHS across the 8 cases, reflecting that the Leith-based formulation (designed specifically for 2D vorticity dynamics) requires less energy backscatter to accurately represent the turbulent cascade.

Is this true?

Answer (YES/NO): NO